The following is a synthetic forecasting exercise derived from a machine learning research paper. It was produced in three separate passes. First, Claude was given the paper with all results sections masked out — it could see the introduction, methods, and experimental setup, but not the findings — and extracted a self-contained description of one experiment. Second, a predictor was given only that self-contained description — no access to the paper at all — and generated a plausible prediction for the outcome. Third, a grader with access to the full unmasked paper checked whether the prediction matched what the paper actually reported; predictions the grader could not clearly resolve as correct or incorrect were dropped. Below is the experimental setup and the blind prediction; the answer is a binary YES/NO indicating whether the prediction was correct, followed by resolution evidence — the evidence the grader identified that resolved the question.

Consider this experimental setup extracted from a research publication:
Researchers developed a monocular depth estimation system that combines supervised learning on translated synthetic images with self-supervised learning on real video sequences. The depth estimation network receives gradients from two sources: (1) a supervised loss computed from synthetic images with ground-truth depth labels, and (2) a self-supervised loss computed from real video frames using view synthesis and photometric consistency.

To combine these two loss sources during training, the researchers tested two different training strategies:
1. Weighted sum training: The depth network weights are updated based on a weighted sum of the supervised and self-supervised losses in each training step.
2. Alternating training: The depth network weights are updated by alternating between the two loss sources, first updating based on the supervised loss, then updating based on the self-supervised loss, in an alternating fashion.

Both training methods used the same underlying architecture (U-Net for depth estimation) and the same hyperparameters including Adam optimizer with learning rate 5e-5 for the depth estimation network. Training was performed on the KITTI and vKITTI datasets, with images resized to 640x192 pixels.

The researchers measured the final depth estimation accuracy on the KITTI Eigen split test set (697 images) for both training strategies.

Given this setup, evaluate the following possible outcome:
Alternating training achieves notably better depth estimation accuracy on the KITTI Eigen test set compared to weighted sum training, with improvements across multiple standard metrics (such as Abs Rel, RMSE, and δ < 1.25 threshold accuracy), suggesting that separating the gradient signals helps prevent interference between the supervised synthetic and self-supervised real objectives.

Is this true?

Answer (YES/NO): NO